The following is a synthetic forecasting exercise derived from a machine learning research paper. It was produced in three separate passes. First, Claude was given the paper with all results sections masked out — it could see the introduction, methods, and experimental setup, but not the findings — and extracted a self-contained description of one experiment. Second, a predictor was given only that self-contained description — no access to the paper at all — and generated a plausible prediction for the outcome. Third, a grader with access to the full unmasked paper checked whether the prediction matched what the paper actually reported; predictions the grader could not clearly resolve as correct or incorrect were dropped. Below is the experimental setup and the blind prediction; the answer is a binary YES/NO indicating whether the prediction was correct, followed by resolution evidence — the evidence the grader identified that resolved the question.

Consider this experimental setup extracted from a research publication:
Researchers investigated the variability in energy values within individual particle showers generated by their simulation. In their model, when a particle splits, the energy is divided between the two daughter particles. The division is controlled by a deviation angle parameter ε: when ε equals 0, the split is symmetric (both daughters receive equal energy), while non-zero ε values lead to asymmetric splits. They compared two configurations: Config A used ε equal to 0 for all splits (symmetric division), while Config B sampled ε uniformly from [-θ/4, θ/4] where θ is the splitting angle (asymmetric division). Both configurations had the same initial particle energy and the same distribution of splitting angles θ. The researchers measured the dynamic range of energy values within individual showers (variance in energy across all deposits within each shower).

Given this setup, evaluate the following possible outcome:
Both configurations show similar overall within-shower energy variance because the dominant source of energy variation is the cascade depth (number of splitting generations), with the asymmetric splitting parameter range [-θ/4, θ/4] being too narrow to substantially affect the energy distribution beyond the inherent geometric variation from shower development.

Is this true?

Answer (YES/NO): NO